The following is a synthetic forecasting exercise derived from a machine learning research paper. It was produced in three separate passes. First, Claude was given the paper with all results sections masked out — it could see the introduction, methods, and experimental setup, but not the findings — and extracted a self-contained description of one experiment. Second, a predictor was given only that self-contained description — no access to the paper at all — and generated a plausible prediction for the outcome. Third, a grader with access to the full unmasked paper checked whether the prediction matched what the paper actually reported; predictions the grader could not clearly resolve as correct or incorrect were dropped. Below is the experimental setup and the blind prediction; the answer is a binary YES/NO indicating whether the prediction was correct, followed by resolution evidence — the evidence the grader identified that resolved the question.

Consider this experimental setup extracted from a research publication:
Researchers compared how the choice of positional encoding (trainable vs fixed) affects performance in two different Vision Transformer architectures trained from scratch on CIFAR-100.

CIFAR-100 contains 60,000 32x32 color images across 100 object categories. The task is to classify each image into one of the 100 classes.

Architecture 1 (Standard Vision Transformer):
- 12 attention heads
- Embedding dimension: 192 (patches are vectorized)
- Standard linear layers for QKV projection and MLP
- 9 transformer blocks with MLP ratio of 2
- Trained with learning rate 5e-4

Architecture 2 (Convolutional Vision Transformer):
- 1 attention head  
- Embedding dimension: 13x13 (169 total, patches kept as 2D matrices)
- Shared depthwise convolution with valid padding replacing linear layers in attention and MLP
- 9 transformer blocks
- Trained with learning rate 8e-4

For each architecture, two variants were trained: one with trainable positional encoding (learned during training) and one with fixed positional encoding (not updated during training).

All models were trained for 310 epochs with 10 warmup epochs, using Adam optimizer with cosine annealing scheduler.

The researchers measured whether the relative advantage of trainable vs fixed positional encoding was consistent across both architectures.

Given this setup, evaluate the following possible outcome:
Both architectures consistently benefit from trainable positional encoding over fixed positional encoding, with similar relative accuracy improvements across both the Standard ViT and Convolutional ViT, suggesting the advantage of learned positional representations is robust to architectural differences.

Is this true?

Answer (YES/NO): NO